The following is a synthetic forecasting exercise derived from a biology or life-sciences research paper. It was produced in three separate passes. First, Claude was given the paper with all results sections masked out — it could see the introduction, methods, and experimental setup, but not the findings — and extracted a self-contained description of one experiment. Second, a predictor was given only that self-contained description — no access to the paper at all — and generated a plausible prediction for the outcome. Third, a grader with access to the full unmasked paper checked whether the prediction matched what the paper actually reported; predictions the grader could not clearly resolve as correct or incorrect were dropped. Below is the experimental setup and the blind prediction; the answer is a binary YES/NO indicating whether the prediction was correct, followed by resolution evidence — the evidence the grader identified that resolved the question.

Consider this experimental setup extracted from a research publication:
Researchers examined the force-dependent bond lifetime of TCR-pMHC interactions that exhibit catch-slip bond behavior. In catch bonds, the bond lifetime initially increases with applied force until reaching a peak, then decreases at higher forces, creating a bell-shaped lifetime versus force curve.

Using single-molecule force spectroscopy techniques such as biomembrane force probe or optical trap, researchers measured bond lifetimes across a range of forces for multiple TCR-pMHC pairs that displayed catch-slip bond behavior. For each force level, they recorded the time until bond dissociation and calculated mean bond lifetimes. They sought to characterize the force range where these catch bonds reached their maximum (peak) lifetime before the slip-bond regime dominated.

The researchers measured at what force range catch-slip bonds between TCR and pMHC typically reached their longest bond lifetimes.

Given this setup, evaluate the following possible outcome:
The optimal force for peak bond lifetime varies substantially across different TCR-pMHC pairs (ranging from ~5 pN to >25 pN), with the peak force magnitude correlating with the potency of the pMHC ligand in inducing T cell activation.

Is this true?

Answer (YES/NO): NO